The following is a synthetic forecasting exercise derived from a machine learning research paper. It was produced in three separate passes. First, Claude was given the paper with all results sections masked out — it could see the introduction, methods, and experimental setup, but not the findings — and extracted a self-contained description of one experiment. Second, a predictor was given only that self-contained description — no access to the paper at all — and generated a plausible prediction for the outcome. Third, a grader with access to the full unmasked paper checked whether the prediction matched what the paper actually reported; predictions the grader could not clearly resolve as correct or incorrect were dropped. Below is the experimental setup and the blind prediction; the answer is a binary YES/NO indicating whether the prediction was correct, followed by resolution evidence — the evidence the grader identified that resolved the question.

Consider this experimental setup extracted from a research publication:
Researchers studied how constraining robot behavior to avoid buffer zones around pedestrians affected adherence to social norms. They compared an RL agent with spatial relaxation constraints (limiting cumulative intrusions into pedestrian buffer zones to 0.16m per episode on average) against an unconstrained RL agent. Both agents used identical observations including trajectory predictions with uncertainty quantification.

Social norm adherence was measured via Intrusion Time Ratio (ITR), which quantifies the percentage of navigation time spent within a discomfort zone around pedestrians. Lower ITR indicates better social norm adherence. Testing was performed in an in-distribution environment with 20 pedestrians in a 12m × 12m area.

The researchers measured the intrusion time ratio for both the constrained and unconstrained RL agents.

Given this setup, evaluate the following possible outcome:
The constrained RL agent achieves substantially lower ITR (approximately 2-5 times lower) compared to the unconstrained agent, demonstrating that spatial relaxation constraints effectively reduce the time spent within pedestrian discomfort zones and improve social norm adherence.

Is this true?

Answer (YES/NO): YES